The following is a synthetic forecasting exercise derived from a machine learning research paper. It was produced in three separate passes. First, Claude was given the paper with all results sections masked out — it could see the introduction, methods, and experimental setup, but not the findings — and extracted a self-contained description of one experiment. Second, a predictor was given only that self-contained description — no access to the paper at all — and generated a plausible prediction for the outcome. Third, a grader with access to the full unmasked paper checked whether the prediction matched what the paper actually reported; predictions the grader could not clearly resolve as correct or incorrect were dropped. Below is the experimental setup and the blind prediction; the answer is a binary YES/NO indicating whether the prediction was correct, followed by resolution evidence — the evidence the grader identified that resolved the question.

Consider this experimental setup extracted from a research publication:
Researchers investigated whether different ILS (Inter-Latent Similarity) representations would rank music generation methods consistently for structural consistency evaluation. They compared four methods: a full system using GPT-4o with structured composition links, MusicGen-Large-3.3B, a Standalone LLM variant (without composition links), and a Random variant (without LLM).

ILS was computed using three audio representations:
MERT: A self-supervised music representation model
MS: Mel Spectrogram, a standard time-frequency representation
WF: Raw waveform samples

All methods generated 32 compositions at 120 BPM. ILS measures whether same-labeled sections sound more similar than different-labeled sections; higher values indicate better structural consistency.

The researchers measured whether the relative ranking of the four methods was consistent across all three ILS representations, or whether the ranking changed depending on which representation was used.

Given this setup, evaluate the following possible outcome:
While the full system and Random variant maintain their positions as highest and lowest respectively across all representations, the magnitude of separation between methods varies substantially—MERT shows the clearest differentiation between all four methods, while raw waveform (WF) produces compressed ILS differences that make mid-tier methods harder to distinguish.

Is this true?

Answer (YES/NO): NO